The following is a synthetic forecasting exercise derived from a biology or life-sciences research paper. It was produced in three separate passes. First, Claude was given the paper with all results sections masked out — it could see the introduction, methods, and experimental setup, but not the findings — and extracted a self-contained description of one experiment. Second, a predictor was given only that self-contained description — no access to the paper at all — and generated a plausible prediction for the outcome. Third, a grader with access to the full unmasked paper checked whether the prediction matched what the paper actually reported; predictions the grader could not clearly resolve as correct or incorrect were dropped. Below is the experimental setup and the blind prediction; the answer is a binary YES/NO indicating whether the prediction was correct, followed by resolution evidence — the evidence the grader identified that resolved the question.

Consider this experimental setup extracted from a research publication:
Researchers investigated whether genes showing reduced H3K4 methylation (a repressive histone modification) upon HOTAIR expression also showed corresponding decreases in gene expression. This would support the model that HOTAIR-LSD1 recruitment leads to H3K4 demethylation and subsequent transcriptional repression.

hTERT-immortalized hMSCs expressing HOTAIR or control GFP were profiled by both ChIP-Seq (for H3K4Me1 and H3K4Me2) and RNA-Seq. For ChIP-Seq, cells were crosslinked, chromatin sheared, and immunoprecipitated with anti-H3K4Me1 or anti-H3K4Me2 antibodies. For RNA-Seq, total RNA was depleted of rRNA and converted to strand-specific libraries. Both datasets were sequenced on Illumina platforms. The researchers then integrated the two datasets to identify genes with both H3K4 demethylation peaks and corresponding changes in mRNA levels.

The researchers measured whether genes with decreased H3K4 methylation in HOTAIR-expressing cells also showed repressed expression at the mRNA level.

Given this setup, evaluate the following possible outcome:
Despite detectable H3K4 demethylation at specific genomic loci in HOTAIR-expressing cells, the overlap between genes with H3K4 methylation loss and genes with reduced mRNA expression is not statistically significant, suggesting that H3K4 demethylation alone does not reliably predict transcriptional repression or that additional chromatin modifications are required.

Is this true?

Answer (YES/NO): NO